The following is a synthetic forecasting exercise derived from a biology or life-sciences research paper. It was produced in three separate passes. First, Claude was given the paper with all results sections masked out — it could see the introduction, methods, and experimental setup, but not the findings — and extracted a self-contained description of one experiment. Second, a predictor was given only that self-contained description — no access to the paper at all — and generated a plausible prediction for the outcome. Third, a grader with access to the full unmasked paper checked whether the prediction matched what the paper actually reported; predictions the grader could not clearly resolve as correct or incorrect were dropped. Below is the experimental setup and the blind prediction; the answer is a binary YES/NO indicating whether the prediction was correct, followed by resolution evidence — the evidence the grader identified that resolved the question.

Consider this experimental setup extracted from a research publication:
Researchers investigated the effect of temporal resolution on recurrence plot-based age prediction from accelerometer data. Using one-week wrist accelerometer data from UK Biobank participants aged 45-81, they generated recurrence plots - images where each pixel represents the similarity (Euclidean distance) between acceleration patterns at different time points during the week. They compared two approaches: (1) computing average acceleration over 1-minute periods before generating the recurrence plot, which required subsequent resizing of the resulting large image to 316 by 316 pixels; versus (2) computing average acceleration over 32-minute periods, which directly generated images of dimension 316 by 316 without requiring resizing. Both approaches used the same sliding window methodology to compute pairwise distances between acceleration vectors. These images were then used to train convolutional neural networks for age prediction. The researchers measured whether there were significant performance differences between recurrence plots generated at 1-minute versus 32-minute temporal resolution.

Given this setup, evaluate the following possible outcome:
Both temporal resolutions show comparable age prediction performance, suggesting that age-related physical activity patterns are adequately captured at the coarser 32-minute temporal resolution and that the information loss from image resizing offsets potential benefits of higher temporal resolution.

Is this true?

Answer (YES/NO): YES